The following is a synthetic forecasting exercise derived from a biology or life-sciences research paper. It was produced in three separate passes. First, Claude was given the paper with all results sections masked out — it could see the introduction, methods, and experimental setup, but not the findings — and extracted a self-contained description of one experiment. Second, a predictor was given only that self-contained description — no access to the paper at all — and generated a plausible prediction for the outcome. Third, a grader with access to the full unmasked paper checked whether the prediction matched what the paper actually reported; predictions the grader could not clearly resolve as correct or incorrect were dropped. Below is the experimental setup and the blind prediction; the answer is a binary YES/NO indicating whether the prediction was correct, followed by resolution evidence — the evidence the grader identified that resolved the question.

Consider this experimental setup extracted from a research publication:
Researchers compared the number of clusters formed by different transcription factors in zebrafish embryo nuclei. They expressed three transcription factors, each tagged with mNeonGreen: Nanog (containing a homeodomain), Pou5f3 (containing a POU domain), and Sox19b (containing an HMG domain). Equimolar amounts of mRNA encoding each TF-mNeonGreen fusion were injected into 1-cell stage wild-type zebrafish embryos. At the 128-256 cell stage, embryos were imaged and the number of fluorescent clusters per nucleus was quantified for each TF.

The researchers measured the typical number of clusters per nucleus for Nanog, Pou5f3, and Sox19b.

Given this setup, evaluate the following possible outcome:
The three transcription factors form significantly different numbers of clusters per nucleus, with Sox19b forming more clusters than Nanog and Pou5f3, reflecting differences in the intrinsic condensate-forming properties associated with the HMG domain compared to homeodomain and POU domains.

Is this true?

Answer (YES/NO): NO